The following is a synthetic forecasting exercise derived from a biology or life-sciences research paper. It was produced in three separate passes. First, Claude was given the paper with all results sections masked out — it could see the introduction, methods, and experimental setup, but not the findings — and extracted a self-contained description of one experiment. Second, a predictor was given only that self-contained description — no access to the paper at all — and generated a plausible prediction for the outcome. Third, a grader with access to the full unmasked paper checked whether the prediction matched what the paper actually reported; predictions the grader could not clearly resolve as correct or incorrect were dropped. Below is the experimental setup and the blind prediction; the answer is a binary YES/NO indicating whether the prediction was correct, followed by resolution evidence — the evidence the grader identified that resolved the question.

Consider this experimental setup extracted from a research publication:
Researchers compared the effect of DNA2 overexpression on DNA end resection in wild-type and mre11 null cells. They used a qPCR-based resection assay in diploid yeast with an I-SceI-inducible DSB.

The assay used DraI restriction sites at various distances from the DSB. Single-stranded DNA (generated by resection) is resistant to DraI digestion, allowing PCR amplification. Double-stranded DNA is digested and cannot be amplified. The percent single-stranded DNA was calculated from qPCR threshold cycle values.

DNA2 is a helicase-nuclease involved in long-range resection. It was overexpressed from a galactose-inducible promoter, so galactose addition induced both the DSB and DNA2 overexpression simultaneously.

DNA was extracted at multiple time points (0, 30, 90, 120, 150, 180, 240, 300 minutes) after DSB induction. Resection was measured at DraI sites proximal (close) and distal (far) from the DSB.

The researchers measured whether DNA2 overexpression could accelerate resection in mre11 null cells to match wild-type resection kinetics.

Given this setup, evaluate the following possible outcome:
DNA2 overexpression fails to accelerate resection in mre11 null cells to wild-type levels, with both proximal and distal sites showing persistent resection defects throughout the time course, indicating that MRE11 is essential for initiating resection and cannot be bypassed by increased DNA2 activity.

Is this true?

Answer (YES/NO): NO